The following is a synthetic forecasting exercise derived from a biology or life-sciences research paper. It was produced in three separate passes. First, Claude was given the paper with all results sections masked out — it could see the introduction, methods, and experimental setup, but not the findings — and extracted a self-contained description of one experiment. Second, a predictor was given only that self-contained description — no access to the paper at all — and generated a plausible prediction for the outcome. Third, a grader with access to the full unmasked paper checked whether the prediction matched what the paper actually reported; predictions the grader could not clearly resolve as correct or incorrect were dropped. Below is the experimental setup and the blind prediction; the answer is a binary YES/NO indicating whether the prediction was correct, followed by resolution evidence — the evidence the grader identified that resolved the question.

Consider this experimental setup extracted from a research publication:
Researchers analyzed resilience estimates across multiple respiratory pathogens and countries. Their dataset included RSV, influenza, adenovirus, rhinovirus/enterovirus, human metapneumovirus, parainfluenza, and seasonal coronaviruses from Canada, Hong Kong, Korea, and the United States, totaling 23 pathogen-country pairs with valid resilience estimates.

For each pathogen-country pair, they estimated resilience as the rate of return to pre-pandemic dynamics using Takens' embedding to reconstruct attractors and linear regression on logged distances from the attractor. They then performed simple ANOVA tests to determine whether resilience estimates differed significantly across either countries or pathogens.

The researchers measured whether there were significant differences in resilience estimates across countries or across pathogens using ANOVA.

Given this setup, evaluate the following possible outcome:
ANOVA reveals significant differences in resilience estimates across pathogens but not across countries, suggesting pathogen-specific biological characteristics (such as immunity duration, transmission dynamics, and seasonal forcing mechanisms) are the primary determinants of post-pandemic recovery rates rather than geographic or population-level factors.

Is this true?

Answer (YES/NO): NO